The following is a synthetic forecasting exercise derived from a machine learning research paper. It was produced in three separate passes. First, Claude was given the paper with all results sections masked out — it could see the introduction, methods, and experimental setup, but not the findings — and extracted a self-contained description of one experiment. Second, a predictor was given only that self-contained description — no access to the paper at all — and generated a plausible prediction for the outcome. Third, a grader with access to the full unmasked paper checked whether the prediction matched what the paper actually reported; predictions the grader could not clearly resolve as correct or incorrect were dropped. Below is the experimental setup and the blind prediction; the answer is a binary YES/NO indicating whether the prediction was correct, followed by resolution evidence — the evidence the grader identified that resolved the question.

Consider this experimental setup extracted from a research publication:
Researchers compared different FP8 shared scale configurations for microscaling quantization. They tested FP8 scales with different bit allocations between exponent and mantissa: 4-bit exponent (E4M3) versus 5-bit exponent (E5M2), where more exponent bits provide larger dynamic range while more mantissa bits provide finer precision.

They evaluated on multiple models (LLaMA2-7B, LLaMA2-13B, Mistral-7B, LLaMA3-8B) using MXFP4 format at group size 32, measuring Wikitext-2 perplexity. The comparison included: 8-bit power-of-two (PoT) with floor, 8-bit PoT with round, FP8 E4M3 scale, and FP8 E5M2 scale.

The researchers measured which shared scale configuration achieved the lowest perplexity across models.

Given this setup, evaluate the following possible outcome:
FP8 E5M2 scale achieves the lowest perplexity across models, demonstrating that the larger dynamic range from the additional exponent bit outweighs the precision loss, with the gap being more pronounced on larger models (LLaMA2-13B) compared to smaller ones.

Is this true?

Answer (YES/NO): NO